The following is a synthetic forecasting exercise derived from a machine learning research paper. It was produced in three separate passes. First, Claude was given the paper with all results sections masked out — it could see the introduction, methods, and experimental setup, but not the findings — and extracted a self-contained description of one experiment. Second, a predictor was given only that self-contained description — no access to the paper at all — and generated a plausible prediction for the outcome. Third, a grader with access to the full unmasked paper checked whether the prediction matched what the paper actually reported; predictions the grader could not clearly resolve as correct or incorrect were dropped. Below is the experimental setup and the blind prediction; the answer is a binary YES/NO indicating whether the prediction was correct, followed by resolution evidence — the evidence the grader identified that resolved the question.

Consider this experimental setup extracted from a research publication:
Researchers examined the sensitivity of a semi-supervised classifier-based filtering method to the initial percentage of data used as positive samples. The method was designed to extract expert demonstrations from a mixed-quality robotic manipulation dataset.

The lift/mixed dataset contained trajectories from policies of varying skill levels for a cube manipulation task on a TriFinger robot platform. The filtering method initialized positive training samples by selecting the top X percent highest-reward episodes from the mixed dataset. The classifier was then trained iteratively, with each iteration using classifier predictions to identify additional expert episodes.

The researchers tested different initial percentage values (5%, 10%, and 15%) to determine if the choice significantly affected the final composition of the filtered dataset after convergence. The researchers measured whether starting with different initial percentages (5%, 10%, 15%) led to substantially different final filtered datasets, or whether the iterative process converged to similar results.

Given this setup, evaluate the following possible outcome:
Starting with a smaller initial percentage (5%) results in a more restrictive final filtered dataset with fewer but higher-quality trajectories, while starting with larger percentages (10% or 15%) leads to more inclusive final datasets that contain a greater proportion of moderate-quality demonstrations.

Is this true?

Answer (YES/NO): NO